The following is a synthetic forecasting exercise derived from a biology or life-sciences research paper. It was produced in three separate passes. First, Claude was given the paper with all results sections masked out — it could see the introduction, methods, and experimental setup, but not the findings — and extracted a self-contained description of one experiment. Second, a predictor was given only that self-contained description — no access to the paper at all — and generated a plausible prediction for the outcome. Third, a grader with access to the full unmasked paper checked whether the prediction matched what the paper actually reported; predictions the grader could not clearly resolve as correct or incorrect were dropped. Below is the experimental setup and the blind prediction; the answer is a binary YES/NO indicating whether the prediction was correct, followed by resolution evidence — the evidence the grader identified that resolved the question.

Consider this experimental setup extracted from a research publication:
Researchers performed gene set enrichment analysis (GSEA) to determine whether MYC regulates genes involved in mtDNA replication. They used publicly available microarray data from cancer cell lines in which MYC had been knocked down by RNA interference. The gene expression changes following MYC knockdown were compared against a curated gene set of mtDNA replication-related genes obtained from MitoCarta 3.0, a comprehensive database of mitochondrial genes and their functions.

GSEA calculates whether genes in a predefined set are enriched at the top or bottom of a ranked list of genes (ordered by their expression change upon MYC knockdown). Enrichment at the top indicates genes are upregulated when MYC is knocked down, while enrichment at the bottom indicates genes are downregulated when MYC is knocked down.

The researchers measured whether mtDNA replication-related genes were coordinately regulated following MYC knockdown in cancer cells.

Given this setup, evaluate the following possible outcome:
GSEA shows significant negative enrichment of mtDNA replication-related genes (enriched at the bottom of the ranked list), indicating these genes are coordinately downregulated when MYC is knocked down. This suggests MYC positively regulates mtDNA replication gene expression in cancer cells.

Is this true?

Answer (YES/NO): YES